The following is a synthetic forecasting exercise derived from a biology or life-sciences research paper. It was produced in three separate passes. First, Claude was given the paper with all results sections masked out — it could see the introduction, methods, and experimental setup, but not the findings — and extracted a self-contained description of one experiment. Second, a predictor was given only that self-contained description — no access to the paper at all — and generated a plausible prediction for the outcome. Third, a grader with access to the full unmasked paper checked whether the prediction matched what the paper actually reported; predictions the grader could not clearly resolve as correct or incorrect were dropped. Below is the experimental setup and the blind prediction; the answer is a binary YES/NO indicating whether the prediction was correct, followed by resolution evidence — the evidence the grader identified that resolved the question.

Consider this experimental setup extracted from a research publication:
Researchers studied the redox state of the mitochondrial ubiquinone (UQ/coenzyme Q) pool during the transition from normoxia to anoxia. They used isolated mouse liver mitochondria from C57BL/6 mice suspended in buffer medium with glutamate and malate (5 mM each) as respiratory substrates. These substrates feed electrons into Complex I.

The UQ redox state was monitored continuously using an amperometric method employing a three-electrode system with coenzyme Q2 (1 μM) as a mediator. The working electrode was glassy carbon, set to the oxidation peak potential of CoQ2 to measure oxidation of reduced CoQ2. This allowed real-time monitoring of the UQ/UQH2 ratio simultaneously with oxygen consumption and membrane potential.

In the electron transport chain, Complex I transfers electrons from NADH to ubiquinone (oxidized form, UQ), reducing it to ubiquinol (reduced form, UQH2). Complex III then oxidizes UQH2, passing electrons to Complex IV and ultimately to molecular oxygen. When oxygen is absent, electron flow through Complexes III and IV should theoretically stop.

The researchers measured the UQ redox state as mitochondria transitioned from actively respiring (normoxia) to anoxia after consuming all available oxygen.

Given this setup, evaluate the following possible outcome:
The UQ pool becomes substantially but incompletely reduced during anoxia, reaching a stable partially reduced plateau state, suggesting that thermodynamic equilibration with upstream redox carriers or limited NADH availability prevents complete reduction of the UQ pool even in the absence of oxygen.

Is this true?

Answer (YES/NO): NO